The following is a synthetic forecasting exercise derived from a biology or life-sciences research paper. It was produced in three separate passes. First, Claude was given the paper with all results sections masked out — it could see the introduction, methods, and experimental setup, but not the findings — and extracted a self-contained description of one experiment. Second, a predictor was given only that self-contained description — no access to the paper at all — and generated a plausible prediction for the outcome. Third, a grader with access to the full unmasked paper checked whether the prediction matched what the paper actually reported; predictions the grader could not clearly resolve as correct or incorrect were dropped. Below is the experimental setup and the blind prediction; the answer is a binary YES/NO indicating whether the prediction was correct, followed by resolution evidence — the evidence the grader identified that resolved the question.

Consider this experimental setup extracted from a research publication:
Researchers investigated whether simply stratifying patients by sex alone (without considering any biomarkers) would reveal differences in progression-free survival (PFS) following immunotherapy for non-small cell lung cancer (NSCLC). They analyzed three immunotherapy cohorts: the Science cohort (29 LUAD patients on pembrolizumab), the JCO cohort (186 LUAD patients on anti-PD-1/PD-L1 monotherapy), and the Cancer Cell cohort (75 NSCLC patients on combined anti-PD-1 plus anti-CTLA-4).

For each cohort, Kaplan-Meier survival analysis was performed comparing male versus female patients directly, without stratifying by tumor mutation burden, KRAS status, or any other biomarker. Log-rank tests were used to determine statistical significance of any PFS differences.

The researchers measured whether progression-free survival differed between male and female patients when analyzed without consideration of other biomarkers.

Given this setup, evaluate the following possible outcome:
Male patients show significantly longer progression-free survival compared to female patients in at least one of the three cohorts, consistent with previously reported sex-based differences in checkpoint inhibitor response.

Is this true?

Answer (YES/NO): NO